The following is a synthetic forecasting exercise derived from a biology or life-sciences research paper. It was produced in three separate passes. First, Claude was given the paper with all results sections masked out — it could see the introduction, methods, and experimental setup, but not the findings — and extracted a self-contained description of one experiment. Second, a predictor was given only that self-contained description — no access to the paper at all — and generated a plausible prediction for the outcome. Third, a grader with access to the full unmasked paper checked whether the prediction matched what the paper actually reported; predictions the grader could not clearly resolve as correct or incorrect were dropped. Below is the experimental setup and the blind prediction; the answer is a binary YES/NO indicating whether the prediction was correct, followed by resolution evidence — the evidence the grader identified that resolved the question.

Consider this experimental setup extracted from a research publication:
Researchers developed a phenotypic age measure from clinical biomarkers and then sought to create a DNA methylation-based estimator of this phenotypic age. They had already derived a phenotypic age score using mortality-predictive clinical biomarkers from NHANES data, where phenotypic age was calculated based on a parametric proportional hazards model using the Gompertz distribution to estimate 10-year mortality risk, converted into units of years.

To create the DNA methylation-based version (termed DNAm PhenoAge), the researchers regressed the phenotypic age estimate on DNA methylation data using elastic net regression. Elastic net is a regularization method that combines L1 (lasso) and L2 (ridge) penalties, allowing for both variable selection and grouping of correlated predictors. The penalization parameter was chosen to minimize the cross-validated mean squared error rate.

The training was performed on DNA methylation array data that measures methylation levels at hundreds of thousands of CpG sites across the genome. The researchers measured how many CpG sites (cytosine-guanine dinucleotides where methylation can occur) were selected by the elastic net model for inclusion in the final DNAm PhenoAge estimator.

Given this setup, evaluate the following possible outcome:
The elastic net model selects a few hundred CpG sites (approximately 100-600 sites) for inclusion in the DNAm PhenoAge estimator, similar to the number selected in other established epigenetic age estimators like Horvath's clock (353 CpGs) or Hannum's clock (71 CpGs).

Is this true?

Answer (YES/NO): YES